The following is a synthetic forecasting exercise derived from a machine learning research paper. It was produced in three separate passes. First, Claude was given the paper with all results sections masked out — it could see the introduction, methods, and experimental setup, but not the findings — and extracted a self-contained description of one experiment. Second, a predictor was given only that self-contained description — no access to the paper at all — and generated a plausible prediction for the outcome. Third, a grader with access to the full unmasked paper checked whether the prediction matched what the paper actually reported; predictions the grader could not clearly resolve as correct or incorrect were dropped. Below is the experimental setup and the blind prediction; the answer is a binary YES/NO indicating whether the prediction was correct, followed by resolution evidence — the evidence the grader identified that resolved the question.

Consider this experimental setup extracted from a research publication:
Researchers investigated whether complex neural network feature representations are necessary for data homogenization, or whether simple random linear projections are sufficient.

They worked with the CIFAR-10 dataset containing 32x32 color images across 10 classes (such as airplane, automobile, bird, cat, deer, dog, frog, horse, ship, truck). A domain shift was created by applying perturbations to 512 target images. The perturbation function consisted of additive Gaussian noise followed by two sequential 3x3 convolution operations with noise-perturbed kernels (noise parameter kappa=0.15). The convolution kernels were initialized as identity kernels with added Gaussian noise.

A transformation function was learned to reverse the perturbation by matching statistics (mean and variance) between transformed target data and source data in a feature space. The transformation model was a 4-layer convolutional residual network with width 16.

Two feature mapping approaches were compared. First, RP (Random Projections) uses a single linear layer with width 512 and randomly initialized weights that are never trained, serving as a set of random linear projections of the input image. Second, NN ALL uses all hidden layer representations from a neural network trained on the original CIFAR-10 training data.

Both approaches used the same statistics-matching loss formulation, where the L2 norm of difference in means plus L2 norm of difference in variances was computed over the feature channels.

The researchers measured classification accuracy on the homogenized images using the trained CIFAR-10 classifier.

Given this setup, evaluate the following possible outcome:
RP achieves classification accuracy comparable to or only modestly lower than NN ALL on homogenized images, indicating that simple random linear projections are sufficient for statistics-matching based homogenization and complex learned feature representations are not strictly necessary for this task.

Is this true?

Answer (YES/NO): NO